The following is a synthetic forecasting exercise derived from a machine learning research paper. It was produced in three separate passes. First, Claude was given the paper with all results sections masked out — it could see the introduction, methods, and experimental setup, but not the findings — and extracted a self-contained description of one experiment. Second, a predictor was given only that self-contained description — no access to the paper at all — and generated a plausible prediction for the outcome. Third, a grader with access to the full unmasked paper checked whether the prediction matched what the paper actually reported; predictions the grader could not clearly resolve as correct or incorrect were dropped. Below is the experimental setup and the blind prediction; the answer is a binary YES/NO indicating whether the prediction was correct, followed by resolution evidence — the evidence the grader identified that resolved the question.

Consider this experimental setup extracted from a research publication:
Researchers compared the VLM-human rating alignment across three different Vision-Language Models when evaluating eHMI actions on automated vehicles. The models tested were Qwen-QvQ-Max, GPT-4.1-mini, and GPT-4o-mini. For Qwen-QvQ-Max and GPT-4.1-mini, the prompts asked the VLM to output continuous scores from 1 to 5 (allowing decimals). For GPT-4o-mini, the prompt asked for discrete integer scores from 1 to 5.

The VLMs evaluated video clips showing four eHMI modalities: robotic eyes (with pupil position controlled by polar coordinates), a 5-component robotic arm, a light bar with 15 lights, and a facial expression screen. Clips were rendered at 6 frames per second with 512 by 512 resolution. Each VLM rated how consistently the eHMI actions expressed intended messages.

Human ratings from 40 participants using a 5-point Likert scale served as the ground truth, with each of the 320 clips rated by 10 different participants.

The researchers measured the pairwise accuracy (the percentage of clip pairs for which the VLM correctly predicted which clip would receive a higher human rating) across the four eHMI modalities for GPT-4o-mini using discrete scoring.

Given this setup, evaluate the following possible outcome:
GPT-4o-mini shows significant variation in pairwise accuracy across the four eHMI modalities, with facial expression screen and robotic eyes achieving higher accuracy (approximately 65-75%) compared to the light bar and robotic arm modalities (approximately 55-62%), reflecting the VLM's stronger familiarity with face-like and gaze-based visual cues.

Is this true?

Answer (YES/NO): NO